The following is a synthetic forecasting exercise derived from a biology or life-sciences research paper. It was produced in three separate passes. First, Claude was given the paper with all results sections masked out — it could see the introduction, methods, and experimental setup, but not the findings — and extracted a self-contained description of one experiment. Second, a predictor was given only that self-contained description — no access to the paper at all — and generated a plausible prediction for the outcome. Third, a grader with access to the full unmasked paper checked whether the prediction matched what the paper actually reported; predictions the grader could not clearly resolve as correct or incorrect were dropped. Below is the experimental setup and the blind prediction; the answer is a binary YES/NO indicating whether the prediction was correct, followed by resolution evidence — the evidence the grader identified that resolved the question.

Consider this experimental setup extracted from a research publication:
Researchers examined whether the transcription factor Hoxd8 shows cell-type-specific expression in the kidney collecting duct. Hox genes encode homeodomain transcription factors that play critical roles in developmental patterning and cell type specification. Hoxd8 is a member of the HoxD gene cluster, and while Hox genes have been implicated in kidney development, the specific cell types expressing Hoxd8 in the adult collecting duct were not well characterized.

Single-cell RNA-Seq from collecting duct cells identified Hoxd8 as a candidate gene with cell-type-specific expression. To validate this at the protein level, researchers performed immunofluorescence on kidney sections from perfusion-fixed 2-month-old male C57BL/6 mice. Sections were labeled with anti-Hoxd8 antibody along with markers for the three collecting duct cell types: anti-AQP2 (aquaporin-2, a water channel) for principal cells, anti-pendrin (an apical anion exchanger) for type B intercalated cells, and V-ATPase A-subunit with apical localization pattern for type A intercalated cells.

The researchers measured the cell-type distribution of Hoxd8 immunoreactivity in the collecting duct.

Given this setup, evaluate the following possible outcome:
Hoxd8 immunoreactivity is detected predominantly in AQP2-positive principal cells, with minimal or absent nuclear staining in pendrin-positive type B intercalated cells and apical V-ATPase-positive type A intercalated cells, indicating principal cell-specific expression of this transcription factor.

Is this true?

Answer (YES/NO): YES